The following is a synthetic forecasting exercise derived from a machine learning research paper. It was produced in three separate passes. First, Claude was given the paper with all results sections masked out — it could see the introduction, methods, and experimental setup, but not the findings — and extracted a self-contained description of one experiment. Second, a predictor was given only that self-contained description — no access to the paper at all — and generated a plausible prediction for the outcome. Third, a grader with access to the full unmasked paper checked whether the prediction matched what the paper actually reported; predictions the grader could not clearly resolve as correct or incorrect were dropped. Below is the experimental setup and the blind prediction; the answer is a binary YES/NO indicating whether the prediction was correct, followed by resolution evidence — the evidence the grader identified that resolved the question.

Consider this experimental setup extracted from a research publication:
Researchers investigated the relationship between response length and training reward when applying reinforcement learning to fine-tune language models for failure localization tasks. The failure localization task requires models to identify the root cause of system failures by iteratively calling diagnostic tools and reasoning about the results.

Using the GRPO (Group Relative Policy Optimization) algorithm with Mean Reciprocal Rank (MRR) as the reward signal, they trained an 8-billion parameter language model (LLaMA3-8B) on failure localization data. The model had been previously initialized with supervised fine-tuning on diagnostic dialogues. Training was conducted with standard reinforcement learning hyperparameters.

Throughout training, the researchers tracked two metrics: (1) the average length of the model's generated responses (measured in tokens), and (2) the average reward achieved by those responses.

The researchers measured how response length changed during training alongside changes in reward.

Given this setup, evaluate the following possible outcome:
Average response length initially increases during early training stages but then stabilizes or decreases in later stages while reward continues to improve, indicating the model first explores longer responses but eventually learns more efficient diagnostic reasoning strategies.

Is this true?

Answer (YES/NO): NO